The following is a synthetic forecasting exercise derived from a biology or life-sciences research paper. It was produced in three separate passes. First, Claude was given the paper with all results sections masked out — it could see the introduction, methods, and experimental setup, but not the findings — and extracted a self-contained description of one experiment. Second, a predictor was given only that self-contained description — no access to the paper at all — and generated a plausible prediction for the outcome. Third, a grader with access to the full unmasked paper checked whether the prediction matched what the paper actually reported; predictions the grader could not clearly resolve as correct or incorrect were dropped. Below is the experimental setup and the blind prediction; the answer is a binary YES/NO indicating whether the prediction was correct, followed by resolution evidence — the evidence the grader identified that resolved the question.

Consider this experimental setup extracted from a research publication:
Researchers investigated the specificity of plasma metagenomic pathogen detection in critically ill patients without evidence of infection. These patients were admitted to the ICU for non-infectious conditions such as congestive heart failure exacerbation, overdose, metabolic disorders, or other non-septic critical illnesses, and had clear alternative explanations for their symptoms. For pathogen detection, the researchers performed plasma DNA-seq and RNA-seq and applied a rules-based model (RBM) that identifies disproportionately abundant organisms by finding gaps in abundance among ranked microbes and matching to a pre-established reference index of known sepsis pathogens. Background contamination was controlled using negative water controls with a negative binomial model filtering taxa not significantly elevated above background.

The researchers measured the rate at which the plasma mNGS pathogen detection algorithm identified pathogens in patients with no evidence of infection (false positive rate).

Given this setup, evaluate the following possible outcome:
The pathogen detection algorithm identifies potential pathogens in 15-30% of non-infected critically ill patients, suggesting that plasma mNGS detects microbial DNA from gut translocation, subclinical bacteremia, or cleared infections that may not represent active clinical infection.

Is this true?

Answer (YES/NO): YES